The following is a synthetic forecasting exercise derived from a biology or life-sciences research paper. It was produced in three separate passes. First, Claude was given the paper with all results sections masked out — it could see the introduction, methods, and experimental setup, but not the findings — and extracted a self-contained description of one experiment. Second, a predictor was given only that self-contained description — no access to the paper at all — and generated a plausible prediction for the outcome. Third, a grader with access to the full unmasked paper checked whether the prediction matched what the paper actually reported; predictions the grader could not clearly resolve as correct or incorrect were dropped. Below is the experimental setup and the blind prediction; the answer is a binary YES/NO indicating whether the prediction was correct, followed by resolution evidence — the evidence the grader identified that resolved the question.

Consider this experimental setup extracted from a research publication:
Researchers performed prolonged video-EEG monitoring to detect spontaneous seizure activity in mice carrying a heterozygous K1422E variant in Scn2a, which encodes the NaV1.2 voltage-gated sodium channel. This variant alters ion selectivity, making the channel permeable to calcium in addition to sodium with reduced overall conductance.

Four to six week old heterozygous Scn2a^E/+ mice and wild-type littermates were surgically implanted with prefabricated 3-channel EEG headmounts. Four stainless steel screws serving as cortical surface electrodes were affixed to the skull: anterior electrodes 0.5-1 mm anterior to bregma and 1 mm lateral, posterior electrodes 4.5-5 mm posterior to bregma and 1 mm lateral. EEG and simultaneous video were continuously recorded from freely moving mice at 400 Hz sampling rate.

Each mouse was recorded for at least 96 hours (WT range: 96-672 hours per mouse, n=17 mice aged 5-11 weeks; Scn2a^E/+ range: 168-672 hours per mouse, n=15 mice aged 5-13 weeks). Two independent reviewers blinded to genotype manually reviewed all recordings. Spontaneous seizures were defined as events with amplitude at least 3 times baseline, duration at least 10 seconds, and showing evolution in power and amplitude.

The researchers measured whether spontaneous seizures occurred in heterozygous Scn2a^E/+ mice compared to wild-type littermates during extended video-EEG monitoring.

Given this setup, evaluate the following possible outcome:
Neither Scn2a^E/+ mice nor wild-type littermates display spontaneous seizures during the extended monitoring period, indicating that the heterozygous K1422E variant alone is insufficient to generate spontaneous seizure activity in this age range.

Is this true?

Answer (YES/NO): NO